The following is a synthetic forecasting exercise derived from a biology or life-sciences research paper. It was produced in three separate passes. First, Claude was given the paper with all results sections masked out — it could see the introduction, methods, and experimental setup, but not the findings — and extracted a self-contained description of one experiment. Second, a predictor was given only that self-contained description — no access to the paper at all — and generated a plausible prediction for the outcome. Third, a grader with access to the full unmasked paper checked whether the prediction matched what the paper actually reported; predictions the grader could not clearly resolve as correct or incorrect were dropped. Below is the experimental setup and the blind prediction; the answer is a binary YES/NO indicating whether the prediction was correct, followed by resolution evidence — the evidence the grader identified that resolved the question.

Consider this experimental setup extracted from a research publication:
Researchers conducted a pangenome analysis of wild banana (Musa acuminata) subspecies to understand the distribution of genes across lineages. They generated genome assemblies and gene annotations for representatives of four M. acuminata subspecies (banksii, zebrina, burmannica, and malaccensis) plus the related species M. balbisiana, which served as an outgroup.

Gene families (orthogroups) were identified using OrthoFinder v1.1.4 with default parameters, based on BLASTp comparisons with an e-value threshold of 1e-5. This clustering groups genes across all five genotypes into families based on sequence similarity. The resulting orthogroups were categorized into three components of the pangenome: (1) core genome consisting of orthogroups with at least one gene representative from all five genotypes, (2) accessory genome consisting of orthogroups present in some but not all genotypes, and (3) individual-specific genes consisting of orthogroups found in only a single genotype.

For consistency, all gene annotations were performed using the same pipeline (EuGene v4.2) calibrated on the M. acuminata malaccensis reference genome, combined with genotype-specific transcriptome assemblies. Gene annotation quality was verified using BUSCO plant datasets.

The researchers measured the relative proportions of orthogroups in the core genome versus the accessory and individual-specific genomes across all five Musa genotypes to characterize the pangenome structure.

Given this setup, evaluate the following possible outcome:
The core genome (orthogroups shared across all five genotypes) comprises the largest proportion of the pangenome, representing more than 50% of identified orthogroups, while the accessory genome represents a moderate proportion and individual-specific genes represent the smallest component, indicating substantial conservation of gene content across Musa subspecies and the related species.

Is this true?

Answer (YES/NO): NO